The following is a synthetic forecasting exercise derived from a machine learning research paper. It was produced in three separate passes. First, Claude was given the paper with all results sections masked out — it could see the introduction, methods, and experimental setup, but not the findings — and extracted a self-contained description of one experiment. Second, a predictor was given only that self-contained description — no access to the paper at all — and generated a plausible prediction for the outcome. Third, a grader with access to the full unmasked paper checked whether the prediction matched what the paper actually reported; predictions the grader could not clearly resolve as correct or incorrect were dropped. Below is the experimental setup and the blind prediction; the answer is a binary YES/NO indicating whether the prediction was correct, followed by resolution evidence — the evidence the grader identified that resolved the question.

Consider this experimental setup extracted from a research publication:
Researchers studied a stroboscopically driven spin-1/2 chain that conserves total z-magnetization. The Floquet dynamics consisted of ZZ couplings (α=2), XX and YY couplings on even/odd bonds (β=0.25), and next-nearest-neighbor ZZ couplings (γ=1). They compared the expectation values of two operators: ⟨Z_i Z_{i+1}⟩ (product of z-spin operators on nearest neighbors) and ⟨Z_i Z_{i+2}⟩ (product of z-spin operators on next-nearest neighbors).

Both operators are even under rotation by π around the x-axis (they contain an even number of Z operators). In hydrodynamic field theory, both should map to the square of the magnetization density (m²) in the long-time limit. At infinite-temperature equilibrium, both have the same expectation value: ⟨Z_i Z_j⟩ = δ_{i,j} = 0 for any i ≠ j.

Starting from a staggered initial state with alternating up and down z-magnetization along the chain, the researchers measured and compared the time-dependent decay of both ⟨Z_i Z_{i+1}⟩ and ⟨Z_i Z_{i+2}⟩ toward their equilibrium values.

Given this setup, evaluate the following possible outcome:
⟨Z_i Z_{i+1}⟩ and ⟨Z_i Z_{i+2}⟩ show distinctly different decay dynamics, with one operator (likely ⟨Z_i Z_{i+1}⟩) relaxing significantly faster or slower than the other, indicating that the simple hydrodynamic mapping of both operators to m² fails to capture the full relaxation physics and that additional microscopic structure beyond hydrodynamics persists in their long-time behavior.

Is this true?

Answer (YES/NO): NO